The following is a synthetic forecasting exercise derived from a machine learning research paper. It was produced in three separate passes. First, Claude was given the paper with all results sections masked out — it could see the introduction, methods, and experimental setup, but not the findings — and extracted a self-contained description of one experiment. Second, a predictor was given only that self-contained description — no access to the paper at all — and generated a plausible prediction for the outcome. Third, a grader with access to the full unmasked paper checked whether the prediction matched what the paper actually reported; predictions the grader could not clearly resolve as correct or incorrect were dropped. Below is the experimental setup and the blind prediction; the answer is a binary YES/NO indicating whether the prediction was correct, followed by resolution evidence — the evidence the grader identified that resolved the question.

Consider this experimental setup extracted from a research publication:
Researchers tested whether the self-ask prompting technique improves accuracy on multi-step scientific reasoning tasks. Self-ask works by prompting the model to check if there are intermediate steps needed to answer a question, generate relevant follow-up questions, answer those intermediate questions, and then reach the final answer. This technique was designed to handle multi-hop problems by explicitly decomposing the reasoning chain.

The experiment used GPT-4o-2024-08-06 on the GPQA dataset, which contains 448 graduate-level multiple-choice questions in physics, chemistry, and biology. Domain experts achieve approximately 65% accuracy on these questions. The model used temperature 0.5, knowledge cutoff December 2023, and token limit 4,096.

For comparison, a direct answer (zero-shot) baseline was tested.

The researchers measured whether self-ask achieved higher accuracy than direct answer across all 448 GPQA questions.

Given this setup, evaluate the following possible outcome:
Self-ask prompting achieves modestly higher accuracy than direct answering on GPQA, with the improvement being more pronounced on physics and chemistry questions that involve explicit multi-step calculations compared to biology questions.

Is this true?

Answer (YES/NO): NO